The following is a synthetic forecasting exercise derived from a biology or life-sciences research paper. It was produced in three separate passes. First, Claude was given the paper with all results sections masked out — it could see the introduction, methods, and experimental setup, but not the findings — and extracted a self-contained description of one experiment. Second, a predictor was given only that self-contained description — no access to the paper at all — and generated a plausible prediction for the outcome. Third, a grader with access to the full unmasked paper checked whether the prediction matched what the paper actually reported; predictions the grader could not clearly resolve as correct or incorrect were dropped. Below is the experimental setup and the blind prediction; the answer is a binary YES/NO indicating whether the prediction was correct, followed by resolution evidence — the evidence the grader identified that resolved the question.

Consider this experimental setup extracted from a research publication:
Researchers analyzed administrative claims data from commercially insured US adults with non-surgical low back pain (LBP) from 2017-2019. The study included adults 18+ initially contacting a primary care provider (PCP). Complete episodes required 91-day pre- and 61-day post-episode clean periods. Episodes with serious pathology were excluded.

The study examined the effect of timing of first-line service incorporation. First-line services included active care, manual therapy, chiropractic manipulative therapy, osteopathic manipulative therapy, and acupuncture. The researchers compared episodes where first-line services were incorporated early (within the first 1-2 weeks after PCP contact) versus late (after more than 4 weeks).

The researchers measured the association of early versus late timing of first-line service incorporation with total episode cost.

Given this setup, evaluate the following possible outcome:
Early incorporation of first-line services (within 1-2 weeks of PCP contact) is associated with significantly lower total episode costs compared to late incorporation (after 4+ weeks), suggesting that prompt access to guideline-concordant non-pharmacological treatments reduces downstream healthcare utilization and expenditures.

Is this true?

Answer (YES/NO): NO